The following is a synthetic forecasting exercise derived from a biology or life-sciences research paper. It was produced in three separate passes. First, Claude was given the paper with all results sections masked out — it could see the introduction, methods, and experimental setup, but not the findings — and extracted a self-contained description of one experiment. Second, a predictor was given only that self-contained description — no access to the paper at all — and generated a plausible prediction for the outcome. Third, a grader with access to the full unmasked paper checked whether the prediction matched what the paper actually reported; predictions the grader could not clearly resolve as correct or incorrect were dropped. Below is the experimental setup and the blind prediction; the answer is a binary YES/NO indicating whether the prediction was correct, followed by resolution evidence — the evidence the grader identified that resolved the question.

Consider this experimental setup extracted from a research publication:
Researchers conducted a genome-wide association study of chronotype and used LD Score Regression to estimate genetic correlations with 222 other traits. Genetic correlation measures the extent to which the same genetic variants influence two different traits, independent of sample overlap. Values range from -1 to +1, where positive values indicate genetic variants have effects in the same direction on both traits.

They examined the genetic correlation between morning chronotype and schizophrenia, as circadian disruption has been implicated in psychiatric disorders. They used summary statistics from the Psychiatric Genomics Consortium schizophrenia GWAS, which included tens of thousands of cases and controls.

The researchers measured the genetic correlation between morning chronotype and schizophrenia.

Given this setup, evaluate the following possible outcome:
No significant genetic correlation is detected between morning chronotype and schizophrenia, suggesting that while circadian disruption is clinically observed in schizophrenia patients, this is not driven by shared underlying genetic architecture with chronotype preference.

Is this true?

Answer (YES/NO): NO